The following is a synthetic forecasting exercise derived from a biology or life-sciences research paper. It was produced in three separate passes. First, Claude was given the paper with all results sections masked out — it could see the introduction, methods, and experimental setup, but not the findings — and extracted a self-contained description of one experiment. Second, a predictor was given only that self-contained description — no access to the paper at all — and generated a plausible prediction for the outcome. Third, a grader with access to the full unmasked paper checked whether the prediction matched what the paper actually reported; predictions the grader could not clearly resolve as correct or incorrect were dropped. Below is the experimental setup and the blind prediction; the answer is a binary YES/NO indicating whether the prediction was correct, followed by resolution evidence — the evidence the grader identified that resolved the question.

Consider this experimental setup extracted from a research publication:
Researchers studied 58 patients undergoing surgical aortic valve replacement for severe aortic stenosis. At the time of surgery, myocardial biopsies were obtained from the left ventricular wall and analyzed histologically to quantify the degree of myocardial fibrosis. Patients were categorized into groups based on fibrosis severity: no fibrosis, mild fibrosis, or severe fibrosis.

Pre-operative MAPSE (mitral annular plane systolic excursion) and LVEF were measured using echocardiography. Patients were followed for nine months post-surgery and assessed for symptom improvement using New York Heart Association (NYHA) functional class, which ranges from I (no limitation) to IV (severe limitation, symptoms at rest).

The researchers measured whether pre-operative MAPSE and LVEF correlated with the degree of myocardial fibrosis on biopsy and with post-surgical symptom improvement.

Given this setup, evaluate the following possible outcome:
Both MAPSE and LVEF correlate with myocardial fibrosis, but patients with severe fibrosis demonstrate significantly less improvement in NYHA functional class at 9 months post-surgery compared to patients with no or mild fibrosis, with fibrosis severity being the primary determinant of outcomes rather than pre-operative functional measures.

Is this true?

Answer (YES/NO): NO